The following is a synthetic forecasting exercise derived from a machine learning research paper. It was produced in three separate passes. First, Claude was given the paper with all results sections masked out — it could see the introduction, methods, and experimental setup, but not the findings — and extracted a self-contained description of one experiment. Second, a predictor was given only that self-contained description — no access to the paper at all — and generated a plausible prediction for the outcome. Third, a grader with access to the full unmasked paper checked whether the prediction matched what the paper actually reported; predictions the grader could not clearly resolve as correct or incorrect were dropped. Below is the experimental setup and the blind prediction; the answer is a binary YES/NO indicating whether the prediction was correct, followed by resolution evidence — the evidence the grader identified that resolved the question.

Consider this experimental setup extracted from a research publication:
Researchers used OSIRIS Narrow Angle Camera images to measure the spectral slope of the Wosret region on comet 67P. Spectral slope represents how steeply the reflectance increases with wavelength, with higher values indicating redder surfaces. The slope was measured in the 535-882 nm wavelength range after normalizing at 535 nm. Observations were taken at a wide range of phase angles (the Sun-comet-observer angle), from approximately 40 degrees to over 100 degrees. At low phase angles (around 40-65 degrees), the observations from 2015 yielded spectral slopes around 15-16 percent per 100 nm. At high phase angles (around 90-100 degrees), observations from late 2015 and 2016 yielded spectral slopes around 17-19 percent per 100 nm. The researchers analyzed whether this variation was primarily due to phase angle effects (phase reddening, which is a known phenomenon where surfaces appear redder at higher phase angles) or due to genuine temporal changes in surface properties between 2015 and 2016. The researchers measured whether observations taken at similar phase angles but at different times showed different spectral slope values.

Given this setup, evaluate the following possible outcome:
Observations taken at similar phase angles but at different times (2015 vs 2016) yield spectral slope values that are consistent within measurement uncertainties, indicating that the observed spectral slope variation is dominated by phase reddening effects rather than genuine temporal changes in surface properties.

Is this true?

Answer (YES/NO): NO